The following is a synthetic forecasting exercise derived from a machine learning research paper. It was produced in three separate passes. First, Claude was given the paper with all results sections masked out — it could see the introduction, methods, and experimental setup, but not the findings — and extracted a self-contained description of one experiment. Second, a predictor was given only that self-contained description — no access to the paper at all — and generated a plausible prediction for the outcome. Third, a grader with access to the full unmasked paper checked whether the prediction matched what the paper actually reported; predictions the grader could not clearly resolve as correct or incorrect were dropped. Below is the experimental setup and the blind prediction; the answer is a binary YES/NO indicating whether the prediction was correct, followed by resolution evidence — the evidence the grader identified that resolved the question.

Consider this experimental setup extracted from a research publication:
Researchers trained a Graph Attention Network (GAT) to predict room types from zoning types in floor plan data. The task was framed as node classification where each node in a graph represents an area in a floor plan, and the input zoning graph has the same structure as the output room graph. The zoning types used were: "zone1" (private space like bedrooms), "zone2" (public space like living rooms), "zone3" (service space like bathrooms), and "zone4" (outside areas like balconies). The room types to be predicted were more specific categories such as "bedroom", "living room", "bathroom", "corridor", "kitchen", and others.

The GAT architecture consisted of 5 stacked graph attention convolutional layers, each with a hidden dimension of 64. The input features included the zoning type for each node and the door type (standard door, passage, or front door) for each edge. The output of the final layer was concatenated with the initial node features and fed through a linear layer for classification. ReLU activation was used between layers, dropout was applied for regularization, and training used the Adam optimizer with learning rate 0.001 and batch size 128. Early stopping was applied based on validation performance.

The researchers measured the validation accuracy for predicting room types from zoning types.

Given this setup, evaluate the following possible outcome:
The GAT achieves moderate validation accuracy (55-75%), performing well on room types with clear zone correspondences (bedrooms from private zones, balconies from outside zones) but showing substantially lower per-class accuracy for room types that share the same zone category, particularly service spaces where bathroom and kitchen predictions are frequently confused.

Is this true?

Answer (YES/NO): NO